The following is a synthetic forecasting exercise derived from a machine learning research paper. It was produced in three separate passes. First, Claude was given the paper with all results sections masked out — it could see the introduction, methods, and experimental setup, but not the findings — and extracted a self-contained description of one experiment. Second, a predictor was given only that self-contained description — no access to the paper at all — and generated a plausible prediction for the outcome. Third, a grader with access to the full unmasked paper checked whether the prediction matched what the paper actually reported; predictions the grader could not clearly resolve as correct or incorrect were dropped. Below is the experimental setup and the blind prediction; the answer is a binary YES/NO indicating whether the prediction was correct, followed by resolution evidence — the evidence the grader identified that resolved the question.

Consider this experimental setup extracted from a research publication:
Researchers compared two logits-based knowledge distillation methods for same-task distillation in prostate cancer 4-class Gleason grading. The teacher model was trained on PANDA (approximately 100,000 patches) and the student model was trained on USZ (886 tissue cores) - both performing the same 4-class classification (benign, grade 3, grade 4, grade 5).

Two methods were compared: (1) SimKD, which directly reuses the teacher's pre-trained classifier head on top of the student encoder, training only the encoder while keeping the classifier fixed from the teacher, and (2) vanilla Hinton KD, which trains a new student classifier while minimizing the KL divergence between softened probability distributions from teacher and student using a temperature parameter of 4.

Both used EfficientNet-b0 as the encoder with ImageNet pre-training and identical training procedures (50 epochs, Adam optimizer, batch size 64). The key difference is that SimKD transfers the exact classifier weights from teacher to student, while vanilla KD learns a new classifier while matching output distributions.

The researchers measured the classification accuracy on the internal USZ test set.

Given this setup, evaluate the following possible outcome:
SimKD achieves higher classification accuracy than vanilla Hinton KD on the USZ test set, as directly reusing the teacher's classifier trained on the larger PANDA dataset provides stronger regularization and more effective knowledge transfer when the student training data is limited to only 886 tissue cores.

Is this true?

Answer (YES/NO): NO